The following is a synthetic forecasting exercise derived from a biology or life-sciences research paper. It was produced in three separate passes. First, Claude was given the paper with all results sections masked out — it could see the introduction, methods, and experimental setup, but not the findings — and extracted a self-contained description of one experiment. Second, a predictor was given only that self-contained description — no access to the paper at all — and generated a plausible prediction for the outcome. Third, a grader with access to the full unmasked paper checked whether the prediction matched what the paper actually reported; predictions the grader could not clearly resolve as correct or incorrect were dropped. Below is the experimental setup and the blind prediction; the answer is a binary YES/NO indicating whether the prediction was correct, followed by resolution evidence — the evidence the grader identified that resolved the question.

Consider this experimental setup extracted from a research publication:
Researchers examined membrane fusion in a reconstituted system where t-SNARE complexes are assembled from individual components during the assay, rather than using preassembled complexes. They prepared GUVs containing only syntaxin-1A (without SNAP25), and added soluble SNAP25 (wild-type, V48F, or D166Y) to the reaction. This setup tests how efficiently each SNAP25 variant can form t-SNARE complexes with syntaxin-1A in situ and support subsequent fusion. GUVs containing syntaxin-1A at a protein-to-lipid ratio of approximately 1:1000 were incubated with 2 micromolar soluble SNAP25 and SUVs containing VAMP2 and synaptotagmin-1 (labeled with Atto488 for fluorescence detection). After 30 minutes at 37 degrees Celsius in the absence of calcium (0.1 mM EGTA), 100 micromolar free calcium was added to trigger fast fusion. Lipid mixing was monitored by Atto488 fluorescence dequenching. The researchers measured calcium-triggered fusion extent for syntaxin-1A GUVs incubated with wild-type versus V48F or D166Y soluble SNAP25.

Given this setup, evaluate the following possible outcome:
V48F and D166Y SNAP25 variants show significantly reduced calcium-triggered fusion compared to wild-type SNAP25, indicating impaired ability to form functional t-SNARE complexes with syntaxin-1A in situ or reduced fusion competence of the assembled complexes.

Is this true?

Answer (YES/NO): NO